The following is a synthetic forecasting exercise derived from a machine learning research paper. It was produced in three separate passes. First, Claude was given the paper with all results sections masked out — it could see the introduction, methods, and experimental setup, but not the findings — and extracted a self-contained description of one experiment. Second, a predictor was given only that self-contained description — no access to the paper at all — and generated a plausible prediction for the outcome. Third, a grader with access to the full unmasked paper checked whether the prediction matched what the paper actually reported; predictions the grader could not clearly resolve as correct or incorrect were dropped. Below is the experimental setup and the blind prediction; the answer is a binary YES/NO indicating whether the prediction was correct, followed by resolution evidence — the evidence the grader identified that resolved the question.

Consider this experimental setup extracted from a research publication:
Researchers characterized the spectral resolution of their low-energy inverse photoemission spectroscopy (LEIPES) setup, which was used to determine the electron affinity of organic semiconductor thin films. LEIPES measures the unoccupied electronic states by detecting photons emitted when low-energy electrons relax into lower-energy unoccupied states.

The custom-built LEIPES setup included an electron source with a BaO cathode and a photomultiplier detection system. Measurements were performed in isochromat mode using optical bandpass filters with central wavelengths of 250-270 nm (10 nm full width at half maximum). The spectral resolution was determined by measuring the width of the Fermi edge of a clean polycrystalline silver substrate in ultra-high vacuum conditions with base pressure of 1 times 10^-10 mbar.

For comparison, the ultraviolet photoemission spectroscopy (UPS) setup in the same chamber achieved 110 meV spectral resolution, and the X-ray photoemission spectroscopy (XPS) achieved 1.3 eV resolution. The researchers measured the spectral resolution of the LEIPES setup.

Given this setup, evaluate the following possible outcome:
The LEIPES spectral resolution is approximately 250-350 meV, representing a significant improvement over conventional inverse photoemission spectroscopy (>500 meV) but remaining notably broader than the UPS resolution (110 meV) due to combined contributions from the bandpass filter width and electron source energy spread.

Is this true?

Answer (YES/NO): YES